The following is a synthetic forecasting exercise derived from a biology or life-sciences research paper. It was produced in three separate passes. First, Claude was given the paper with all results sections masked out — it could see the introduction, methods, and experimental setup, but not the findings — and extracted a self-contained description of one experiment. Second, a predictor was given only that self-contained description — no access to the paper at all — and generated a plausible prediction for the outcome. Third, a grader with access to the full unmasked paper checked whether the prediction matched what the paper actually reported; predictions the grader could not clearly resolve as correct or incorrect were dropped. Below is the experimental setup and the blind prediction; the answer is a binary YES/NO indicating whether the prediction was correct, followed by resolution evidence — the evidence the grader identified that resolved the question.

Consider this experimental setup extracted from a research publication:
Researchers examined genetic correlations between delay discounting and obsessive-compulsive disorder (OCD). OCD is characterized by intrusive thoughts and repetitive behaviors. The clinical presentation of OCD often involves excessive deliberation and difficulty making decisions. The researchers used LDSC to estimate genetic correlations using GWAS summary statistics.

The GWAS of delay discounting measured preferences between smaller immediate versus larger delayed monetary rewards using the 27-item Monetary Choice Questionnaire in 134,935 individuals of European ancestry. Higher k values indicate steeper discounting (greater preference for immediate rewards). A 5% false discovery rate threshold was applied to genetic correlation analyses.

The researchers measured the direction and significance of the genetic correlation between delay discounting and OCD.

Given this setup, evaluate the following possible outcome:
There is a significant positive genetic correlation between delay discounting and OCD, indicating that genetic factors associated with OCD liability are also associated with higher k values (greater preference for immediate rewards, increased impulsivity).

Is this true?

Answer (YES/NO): NO